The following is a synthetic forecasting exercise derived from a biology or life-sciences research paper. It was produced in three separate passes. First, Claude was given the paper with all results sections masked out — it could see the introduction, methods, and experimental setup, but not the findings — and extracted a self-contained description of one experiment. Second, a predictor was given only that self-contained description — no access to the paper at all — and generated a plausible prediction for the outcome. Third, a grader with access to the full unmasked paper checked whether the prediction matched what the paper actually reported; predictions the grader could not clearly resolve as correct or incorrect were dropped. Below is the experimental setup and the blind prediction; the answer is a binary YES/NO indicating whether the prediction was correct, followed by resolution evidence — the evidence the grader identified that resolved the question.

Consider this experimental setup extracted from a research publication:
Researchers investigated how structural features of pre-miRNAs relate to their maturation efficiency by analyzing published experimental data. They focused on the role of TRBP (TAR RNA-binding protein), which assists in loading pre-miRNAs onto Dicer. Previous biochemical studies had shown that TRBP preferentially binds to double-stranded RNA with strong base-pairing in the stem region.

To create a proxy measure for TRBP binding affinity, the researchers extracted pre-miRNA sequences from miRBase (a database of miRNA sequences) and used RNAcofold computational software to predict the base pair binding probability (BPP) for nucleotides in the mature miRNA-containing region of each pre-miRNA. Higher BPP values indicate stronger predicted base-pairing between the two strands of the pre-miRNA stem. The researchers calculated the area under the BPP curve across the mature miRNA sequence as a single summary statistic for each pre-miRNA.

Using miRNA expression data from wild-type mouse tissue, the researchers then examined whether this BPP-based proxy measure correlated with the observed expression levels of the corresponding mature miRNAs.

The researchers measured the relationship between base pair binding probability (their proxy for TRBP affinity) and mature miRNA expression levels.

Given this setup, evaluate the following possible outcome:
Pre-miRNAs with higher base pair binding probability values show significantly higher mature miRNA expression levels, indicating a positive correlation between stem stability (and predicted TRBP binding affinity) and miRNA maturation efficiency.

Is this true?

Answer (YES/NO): YES